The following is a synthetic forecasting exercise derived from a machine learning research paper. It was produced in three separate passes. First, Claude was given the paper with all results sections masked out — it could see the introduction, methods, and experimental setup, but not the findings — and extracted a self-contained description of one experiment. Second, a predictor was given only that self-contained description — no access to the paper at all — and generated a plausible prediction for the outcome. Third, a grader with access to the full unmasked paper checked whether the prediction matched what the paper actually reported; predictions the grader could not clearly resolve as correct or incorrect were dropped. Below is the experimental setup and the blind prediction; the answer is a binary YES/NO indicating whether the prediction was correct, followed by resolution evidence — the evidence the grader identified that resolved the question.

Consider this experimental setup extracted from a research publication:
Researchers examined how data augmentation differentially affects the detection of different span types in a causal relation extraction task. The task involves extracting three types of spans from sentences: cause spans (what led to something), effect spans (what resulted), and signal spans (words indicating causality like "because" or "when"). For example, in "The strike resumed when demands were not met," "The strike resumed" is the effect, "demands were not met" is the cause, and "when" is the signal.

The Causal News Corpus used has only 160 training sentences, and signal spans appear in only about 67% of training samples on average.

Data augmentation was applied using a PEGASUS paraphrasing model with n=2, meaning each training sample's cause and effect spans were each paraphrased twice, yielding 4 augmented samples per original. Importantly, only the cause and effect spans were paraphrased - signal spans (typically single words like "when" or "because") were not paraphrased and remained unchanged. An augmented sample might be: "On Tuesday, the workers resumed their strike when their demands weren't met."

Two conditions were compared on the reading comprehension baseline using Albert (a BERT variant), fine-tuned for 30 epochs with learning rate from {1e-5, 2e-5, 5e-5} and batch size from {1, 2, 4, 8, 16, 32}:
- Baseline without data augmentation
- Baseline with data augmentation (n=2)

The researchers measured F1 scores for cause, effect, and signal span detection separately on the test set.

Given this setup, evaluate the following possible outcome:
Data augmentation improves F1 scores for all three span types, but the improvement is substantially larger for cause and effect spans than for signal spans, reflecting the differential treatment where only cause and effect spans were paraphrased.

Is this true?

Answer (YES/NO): NO